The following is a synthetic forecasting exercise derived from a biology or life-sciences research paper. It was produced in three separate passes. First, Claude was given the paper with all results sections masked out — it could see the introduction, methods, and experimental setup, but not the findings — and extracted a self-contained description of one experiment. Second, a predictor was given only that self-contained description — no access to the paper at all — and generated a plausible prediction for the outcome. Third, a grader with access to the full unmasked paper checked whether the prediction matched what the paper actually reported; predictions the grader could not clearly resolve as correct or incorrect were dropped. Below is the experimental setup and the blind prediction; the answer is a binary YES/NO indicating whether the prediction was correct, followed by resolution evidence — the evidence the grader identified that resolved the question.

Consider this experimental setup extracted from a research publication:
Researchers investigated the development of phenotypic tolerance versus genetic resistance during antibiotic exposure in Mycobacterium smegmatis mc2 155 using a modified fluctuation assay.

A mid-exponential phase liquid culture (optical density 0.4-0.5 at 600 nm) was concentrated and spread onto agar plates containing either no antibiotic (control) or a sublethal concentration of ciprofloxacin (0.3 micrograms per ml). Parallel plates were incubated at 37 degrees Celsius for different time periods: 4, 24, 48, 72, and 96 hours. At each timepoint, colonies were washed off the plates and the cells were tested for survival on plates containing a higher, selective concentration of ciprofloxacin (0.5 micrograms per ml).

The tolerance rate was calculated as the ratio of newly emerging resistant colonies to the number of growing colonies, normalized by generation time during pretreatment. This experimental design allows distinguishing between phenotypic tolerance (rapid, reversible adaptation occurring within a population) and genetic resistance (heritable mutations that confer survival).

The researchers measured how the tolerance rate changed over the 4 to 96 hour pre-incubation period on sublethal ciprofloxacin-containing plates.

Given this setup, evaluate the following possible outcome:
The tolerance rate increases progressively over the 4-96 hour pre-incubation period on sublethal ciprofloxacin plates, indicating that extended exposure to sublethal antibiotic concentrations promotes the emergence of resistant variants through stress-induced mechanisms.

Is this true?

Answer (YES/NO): NO